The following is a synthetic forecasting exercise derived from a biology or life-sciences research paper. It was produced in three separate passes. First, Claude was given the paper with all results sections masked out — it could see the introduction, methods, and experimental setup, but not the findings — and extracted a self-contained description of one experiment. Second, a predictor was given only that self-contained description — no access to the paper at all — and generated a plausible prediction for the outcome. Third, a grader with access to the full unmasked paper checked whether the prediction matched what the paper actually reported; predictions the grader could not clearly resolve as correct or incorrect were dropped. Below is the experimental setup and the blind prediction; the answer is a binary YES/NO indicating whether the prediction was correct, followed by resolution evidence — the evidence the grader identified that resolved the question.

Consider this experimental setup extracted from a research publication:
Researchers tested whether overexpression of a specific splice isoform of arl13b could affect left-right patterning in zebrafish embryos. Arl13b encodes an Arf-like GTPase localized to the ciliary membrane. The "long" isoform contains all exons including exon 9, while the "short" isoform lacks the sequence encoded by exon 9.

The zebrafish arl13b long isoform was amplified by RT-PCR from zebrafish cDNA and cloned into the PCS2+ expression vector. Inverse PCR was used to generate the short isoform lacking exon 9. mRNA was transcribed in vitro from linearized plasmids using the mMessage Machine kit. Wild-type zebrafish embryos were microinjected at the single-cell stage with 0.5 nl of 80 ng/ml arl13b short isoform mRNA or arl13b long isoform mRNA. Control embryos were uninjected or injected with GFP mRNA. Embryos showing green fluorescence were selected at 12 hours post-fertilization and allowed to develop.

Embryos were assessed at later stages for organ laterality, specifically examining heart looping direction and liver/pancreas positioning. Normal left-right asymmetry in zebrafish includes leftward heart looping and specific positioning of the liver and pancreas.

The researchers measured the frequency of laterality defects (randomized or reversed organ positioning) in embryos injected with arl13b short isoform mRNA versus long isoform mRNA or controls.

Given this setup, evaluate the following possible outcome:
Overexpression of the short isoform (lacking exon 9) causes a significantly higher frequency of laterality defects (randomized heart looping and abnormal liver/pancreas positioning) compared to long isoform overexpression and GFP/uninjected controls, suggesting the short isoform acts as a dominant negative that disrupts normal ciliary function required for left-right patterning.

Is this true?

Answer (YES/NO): NO